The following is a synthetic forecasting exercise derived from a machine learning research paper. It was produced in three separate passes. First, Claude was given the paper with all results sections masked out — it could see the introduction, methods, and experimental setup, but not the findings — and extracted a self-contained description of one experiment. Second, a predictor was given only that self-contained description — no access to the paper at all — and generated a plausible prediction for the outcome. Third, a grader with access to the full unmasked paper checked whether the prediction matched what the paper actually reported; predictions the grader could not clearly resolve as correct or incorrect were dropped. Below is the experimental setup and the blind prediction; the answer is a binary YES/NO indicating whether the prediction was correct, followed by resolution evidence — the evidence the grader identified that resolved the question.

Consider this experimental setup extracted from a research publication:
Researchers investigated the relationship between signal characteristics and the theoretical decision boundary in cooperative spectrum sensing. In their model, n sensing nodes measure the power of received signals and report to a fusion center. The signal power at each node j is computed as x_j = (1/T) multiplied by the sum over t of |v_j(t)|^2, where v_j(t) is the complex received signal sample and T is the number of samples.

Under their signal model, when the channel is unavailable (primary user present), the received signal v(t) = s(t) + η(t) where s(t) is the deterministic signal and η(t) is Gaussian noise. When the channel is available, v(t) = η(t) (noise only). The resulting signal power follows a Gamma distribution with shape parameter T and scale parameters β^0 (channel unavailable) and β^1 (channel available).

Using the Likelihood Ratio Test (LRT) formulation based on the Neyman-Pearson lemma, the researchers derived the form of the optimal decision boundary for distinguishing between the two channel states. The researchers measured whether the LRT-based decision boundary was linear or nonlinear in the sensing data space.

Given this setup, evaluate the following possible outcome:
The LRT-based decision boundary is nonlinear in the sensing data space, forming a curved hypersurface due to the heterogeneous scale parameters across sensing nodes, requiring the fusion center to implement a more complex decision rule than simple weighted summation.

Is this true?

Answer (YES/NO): NO